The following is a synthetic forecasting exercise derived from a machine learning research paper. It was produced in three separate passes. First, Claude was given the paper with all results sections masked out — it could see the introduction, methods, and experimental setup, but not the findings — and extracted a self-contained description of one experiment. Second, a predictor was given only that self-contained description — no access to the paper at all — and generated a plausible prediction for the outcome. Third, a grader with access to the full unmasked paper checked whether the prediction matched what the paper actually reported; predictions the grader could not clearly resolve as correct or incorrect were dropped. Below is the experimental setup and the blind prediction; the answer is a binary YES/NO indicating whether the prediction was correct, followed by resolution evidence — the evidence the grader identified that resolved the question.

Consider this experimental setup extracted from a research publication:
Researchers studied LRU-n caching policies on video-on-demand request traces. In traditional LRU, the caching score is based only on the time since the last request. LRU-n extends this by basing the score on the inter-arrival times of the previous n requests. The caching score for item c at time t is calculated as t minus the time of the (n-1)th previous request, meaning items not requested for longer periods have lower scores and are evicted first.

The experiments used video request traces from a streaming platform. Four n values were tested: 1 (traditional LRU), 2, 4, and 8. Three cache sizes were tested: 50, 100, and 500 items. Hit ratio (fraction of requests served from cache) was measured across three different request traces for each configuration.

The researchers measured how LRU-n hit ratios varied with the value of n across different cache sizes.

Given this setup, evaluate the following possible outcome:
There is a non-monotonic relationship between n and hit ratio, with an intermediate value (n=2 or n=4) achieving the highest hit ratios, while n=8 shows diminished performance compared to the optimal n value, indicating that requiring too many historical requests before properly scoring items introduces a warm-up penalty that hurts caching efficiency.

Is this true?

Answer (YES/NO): NO